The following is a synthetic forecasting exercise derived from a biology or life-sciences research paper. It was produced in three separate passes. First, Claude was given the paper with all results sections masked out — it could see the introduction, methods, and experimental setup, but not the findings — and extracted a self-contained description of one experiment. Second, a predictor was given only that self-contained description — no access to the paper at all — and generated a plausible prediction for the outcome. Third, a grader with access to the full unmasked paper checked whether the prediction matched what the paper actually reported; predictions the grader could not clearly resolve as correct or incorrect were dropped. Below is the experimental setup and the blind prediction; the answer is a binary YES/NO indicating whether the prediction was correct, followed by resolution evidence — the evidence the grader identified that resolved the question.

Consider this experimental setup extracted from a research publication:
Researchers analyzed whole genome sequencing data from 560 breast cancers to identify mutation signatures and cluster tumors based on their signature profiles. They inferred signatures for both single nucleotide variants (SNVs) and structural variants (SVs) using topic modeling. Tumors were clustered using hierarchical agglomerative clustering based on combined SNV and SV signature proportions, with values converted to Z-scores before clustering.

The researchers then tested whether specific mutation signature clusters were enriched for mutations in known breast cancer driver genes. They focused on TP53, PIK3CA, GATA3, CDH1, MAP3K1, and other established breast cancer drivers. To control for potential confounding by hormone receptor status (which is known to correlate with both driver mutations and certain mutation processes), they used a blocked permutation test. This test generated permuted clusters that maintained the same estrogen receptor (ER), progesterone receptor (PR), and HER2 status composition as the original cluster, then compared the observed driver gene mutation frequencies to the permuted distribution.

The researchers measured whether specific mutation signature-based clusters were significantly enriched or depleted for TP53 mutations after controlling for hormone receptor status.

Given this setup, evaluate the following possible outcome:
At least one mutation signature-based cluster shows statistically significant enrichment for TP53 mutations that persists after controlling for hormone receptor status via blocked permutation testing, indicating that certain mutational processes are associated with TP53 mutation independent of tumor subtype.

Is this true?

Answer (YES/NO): YES